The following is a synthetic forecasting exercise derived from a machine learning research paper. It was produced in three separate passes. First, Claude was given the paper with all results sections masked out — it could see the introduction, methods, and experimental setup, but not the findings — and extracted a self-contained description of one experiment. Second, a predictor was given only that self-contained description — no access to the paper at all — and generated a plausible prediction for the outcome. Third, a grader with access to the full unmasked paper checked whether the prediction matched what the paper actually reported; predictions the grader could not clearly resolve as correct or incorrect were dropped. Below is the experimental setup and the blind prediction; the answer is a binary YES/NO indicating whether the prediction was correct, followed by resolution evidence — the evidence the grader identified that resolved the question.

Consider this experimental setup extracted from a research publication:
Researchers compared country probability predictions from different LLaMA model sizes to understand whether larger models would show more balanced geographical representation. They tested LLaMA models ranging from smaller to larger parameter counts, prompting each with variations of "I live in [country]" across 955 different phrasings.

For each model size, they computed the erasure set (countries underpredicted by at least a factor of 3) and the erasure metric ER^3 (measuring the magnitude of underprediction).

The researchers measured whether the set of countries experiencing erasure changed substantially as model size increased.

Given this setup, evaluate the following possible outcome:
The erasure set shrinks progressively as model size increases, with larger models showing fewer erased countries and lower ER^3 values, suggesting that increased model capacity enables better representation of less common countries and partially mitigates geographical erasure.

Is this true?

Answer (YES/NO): NO